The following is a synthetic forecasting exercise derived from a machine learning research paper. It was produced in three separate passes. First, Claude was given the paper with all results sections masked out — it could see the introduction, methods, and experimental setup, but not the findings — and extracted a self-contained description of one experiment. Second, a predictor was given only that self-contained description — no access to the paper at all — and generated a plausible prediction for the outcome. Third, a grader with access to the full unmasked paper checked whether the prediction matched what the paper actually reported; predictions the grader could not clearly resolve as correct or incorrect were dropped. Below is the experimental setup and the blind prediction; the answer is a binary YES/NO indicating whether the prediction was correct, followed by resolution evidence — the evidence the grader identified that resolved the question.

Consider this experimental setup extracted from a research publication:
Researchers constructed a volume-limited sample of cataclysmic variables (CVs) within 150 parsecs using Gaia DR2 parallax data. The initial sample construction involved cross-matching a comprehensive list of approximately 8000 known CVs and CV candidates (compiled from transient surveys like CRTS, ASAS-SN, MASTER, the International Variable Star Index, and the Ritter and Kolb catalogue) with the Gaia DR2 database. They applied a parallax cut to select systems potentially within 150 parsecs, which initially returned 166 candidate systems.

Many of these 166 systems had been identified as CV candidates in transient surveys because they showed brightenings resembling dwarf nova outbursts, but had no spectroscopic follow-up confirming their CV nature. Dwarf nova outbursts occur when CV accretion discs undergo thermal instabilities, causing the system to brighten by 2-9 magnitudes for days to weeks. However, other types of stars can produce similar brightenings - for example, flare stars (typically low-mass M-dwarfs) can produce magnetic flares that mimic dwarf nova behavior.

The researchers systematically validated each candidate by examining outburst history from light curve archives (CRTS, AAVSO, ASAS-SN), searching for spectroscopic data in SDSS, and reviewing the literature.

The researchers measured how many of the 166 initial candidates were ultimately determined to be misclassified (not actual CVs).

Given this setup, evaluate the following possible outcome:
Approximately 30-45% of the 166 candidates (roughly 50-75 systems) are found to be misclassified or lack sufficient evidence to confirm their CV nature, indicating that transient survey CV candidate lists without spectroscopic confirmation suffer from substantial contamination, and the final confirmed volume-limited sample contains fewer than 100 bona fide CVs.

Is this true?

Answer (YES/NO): NO